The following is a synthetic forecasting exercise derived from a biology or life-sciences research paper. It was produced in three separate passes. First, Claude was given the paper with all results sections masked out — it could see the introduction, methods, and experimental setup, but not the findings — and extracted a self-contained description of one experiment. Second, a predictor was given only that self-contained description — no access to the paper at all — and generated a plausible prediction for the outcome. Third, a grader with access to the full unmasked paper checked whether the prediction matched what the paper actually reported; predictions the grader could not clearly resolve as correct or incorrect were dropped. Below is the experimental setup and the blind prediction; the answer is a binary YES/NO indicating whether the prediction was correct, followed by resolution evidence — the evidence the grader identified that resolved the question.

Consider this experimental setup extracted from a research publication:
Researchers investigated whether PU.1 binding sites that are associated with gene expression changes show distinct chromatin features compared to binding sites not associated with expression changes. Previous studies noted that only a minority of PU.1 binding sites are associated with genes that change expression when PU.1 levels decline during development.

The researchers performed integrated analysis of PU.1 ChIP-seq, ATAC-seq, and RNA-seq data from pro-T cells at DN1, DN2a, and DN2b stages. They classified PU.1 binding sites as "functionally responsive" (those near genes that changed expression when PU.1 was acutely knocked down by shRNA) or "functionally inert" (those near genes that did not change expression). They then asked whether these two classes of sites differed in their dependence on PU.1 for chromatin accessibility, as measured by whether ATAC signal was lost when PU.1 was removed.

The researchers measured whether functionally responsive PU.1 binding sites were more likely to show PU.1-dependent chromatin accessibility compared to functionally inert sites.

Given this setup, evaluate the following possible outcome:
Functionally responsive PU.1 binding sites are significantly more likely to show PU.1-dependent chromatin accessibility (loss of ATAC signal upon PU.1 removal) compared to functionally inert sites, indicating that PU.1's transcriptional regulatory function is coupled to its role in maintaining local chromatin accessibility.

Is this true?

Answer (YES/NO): YES